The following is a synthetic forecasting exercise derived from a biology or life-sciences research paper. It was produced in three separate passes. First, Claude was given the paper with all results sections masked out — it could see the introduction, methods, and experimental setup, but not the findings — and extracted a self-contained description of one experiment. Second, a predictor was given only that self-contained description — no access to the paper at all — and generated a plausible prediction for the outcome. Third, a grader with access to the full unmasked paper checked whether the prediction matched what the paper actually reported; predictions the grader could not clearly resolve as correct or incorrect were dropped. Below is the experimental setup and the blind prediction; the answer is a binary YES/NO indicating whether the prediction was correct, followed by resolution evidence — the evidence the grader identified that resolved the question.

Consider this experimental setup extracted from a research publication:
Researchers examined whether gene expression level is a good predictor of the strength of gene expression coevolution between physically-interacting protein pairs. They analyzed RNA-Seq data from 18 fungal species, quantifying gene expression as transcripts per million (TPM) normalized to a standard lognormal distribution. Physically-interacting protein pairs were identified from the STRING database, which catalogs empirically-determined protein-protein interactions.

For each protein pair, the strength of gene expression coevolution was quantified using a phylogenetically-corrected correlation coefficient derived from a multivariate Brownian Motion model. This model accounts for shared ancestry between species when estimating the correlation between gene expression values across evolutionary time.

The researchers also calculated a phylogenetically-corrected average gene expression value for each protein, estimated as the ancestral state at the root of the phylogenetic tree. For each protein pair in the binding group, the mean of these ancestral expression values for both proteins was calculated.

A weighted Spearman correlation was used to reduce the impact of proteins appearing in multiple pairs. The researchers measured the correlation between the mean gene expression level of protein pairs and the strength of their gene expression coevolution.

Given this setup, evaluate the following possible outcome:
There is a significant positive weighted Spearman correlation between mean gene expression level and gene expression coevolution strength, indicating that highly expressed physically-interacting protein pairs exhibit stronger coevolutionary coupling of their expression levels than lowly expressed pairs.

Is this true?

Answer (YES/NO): NO